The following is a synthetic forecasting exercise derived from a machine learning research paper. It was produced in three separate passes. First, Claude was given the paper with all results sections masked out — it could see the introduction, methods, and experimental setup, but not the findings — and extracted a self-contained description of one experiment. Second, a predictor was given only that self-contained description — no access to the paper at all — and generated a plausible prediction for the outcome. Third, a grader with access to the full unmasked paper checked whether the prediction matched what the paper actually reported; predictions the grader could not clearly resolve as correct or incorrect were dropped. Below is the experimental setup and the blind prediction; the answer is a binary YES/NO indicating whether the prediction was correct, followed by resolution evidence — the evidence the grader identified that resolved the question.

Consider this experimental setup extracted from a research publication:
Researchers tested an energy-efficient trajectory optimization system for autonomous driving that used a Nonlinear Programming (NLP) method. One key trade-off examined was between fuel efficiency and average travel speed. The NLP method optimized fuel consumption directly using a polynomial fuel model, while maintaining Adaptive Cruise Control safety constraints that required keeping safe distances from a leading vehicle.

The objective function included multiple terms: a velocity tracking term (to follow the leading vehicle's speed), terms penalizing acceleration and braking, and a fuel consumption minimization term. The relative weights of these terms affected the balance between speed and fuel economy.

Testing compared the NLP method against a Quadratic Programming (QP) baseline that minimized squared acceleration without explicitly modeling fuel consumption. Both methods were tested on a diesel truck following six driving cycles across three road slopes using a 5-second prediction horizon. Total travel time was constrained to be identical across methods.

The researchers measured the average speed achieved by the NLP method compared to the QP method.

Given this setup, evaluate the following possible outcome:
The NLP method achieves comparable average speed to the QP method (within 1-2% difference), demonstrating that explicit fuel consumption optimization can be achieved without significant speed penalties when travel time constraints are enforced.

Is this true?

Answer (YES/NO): NO